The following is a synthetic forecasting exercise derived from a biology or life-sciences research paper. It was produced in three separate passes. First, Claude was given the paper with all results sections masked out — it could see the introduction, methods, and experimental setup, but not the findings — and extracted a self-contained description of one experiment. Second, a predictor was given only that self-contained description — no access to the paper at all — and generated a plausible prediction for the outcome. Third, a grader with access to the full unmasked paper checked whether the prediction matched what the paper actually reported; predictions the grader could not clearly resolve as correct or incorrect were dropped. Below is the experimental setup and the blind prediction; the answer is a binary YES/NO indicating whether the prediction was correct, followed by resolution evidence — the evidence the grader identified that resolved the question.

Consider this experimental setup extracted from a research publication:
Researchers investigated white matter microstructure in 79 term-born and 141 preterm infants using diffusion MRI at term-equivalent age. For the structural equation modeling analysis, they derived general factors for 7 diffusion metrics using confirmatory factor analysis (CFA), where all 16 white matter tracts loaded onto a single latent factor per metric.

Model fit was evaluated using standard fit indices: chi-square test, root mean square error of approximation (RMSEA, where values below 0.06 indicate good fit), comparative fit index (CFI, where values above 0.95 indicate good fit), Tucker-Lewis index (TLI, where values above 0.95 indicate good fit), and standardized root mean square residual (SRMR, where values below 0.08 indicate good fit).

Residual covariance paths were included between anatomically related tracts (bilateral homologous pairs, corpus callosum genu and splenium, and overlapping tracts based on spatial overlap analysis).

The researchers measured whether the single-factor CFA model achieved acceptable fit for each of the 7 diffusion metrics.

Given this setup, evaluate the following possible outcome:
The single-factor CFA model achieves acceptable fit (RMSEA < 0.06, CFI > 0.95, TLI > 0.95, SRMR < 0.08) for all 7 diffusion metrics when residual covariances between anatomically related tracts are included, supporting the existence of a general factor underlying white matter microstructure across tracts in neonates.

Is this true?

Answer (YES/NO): NO